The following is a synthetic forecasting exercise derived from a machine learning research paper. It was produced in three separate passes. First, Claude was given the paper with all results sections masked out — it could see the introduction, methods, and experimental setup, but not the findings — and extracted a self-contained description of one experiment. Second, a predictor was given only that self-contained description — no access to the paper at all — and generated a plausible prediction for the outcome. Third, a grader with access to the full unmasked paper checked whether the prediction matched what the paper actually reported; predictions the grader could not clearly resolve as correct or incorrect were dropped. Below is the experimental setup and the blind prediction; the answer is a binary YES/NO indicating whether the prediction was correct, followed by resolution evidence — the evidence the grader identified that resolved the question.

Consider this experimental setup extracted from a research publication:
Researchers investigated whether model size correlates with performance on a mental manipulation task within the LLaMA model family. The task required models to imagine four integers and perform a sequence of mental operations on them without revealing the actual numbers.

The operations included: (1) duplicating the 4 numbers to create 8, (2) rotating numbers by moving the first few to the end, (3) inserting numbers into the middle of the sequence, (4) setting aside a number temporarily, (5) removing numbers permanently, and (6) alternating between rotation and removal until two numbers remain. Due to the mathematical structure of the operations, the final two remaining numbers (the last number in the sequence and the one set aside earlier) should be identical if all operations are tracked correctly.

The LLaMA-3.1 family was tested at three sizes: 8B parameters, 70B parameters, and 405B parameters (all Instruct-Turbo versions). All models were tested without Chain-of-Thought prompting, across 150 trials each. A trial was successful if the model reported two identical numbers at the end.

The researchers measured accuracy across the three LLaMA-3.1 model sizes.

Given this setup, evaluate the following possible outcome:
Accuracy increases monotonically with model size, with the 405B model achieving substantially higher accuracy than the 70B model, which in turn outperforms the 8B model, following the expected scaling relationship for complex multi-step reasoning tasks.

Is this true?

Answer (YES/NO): NO